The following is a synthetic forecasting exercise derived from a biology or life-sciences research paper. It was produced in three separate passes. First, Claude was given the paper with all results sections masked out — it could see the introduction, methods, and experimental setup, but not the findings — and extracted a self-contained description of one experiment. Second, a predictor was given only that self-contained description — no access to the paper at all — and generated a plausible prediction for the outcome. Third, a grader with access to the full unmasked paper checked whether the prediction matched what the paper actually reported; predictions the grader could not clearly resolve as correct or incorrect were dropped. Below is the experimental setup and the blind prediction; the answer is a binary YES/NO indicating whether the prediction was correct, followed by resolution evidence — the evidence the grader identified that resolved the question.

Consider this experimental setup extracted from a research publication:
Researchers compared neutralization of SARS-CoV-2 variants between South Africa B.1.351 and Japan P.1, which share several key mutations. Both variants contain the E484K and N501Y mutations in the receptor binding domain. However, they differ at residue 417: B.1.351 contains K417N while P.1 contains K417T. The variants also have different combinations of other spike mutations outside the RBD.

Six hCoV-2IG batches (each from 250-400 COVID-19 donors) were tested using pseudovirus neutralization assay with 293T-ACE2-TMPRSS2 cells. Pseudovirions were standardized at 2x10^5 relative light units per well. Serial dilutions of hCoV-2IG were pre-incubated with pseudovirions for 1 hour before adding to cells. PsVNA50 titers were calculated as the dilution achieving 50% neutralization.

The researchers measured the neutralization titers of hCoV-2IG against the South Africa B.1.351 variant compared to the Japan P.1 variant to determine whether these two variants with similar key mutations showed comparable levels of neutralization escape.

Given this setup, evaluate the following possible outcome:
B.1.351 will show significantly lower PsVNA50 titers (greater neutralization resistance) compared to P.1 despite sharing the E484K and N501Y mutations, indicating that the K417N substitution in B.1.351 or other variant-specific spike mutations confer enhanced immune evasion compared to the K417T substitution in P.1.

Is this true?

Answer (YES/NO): YES